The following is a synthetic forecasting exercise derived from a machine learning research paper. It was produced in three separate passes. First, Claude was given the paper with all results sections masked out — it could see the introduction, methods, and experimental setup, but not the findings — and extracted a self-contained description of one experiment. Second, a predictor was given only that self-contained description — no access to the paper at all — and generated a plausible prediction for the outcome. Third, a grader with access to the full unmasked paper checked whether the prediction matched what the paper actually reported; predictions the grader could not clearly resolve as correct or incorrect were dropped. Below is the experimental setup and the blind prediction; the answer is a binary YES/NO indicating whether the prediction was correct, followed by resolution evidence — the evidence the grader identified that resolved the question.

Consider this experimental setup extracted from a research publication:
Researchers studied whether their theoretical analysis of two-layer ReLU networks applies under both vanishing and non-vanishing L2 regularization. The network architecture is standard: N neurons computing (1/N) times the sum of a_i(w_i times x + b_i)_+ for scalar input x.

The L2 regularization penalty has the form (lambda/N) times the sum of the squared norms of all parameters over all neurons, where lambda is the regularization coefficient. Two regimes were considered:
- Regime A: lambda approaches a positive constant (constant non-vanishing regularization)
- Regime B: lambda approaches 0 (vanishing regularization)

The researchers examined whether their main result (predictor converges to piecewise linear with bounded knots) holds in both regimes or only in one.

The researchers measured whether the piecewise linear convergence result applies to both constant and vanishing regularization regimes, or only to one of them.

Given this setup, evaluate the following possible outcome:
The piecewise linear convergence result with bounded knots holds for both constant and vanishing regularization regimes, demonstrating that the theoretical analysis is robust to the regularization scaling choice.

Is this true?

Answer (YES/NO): YES